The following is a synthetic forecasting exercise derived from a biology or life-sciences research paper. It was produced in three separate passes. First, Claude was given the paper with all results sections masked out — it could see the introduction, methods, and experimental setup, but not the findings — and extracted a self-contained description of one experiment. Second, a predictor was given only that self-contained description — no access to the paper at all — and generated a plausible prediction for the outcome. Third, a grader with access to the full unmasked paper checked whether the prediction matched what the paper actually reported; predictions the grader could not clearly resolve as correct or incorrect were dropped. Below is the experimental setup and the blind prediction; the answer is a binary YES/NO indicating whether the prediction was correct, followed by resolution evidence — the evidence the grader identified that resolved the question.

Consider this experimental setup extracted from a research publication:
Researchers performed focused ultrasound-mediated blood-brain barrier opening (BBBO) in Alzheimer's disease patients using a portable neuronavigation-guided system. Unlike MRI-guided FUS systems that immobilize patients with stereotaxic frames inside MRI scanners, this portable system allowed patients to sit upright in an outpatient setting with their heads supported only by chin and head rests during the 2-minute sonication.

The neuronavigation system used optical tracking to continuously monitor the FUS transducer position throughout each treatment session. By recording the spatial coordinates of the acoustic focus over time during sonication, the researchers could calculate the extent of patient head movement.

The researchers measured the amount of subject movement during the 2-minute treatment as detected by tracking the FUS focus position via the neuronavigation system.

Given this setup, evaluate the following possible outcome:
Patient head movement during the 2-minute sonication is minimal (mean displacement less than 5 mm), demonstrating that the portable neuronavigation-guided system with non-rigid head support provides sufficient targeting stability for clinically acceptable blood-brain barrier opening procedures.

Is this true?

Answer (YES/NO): YES